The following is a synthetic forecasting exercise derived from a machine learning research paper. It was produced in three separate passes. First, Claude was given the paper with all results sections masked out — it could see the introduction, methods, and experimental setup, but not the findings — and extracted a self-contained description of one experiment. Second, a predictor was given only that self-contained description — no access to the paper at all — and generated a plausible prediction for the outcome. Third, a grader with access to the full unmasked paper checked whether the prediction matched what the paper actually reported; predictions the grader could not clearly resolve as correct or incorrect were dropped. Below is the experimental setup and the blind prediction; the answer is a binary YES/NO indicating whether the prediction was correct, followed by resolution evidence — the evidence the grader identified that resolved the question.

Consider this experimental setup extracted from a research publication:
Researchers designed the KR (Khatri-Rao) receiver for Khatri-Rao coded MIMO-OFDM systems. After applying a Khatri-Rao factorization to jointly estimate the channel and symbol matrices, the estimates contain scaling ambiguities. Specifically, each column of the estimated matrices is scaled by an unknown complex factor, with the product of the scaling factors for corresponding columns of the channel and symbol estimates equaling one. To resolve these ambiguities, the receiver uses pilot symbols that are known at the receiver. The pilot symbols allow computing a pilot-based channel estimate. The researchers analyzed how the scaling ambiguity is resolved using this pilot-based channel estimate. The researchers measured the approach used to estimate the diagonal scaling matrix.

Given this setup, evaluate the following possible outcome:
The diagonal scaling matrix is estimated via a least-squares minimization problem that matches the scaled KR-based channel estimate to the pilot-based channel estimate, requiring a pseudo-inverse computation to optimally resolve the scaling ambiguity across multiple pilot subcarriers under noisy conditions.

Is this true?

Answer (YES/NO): NO